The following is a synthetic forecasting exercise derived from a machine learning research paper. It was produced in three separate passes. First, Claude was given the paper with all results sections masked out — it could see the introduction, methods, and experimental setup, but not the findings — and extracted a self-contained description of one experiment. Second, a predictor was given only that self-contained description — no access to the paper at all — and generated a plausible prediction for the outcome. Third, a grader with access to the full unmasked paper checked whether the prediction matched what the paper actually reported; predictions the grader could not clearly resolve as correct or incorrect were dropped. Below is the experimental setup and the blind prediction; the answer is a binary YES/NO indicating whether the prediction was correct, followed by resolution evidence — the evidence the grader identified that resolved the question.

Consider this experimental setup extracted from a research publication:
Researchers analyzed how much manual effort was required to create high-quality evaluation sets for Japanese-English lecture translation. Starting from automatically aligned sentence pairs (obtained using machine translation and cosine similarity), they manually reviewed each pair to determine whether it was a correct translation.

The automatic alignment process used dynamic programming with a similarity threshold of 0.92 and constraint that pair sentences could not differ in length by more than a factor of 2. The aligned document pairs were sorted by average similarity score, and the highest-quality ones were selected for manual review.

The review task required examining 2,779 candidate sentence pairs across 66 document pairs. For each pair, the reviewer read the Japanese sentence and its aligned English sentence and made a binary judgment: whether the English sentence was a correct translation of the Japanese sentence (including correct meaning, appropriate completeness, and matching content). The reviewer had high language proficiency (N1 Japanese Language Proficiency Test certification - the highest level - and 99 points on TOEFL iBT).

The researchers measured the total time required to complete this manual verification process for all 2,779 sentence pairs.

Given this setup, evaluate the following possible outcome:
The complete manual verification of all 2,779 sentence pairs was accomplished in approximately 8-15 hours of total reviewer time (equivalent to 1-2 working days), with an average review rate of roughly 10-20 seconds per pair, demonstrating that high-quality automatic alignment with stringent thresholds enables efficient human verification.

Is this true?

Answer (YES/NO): NO